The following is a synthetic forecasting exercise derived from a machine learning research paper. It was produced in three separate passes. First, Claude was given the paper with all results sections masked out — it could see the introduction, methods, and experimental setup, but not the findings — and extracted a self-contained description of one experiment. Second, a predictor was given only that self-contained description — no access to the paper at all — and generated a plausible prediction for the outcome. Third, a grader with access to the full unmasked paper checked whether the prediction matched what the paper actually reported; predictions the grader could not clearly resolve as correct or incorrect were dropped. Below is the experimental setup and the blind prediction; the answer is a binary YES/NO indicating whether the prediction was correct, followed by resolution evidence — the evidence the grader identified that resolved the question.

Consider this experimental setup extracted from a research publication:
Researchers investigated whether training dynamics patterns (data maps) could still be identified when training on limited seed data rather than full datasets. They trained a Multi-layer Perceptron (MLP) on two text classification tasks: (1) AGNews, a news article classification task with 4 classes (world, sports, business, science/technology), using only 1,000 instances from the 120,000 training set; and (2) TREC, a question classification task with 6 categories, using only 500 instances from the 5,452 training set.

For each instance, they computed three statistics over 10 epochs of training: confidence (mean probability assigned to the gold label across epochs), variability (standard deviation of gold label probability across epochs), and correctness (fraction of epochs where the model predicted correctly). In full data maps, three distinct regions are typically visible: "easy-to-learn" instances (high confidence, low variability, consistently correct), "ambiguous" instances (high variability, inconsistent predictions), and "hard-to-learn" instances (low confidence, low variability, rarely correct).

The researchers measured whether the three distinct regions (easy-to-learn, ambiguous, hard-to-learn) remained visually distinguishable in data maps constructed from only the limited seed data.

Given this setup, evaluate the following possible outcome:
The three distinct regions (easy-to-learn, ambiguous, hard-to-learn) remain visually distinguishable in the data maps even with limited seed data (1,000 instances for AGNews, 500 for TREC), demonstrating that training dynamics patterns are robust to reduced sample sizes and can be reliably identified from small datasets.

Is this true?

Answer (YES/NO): NO